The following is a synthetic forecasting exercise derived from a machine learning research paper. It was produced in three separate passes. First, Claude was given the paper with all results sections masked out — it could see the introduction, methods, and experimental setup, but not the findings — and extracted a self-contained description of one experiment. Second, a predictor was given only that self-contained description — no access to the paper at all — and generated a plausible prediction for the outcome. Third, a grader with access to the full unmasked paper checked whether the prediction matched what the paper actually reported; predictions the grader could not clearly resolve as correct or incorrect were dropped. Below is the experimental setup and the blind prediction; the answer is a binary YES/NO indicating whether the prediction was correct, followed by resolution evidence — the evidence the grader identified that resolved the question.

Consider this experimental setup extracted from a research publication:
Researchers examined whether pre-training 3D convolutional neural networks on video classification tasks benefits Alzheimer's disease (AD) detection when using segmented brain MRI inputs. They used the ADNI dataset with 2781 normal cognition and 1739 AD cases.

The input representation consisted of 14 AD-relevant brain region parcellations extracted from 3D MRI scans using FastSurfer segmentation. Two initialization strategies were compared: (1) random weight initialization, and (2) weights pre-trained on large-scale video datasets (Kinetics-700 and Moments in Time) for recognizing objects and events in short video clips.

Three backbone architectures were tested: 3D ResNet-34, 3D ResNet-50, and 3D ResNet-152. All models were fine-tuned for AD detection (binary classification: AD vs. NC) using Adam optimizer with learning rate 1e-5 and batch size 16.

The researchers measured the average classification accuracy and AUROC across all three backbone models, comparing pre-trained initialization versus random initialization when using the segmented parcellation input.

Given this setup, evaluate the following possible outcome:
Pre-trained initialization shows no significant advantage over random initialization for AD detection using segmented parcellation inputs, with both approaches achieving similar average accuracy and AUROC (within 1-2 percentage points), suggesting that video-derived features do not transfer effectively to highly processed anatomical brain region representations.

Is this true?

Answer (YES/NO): YES